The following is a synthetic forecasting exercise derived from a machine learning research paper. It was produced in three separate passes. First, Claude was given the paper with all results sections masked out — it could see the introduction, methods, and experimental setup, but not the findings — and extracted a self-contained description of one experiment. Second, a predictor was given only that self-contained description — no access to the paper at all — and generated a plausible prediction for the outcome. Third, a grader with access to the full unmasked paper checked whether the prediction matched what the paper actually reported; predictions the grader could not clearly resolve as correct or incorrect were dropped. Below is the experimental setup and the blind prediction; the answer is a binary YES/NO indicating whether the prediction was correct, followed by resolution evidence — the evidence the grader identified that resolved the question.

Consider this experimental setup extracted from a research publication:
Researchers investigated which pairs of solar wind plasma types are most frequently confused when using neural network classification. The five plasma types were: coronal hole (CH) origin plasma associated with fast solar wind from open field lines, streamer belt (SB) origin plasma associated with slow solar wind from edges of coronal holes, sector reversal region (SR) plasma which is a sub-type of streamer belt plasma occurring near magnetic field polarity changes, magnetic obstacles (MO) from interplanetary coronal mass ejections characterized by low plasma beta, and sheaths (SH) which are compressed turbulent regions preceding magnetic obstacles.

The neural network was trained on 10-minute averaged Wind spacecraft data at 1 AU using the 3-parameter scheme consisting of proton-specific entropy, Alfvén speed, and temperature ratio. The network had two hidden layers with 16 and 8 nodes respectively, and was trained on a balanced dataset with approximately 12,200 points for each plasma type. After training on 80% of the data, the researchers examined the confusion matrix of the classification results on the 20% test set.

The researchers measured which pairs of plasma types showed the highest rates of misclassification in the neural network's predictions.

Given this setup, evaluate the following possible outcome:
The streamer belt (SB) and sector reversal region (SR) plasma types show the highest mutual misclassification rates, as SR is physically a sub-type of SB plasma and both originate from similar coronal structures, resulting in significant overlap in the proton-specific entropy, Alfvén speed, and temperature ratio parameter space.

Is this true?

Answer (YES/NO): NO